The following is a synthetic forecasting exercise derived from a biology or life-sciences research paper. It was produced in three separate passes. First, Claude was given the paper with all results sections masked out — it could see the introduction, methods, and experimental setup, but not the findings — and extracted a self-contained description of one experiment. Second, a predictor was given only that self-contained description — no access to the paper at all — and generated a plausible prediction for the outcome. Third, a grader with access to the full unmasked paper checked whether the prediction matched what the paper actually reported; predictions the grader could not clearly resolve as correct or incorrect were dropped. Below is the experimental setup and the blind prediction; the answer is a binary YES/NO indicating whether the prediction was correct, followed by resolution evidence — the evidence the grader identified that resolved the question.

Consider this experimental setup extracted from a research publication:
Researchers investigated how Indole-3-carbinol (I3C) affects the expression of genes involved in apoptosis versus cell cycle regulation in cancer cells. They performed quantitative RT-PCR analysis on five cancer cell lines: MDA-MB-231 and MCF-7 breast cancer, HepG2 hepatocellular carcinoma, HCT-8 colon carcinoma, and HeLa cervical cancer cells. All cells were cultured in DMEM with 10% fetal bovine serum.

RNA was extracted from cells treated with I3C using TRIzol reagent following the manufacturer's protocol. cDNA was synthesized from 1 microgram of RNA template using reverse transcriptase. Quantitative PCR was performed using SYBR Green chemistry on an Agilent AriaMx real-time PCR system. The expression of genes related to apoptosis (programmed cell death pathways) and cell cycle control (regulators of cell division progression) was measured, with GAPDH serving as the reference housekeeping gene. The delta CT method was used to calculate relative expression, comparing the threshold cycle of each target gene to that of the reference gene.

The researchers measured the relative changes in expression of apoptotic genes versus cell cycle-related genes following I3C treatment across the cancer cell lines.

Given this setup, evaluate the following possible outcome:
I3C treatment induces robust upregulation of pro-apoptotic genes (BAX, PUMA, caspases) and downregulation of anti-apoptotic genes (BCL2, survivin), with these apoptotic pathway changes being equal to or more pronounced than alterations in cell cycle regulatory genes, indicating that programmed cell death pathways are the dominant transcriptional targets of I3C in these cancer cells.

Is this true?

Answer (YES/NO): NO